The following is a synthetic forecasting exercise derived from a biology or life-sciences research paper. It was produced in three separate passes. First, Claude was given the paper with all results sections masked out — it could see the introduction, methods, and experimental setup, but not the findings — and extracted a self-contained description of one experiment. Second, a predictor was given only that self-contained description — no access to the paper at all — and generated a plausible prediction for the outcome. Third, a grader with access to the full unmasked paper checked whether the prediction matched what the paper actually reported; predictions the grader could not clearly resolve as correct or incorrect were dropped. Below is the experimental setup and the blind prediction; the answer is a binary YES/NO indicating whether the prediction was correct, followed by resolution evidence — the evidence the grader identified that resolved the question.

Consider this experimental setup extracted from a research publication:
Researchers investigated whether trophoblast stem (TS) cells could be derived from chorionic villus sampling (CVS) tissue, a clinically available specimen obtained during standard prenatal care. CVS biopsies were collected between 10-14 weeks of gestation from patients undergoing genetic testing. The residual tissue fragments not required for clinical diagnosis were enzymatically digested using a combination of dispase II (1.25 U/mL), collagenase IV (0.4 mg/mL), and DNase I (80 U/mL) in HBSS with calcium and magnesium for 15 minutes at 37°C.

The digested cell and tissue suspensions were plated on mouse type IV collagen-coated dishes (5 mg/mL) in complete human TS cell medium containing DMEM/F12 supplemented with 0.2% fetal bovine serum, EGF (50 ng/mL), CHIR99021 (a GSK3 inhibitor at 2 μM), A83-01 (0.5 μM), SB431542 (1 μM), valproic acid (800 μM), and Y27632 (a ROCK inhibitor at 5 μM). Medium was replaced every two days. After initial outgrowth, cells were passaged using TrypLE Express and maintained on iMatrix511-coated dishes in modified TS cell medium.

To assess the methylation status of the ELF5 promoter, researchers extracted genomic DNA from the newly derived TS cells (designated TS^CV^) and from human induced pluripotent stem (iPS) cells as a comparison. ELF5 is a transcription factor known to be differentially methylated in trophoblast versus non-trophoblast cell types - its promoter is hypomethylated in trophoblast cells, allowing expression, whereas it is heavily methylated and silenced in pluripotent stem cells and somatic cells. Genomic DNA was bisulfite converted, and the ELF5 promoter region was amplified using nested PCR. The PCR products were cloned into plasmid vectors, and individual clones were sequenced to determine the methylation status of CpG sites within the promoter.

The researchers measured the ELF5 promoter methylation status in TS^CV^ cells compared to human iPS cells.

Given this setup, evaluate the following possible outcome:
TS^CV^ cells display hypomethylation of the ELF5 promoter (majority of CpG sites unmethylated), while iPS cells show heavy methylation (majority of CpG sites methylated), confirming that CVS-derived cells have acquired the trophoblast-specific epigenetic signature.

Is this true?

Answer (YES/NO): YES